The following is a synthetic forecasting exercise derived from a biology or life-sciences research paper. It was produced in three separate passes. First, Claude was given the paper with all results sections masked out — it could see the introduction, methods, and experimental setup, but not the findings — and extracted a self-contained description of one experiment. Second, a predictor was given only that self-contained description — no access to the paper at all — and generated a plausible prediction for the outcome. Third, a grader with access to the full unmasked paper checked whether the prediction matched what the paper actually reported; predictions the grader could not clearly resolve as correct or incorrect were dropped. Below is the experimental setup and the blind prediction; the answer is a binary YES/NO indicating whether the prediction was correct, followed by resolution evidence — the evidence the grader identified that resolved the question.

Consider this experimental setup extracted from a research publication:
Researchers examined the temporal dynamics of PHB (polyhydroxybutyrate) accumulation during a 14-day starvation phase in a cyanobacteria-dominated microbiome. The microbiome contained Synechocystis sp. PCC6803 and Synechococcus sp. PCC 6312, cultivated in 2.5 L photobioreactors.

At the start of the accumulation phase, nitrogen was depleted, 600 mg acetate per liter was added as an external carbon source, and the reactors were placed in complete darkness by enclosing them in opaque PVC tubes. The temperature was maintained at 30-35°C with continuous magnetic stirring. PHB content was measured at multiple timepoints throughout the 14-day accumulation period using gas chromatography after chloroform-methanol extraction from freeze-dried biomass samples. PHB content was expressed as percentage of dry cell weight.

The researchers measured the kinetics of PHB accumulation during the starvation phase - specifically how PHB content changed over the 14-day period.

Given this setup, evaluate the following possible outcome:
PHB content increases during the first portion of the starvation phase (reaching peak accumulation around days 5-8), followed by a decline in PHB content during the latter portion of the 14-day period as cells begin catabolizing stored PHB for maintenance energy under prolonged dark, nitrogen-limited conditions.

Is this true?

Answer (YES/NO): NO